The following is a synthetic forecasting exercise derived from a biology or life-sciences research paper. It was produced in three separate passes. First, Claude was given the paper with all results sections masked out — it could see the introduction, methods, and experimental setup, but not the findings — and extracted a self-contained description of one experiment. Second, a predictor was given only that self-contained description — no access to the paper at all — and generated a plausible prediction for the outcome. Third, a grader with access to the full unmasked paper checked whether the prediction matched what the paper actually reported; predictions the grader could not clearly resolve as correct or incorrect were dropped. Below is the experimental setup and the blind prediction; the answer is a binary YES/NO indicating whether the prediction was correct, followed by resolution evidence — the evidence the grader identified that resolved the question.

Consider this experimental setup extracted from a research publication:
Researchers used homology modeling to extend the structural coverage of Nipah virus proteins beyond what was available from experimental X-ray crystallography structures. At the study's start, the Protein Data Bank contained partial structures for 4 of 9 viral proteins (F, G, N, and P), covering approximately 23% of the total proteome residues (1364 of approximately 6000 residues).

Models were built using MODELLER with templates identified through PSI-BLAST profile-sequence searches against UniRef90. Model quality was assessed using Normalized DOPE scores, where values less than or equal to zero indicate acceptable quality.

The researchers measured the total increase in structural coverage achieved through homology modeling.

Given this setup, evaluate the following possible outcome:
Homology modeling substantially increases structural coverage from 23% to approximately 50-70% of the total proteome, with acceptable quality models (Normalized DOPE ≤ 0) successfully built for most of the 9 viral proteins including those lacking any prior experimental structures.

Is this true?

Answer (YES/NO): NO